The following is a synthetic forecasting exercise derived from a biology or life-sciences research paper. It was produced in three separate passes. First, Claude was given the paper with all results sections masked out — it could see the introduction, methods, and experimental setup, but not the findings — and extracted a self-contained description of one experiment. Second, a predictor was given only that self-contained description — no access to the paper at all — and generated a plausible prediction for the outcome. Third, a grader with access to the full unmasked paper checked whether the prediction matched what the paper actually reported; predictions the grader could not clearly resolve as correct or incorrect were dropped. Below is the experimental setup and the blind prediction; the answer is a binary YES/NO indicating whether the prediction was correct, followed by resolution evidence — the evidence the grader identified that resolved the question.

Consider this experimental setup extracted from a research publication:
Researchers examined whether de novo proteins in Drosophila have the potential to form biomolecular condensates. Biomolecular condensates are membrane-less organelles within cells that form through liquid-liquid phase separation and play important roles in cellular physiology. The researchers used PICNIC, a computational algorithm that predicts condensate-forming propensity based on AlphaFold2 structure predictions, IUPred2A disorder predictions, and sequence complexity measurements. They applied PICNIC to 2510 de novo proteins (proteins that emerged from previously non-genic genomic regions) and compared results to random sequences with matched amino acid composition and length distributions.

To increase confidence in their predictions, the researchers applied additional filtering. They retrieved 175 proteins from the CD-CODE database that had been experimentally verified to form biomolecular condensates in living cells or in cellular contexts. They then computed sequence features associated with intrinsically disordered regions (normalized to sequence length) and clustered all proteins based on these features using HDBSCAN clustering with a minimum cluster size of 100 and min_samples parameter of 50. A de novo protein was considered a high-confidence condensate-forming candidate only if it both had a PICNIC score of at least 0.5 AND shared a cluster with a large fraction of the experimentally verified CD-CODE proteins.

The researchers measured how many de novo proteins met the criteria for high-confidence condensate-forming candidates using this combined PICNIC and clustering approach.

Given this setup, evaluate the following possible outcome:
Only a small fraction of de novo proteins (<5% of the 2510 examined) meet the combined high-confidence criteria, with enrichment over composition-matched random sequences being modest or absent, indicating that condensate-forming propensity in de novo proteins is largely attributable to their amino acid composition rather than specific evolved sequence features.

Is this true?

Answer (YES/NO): NO